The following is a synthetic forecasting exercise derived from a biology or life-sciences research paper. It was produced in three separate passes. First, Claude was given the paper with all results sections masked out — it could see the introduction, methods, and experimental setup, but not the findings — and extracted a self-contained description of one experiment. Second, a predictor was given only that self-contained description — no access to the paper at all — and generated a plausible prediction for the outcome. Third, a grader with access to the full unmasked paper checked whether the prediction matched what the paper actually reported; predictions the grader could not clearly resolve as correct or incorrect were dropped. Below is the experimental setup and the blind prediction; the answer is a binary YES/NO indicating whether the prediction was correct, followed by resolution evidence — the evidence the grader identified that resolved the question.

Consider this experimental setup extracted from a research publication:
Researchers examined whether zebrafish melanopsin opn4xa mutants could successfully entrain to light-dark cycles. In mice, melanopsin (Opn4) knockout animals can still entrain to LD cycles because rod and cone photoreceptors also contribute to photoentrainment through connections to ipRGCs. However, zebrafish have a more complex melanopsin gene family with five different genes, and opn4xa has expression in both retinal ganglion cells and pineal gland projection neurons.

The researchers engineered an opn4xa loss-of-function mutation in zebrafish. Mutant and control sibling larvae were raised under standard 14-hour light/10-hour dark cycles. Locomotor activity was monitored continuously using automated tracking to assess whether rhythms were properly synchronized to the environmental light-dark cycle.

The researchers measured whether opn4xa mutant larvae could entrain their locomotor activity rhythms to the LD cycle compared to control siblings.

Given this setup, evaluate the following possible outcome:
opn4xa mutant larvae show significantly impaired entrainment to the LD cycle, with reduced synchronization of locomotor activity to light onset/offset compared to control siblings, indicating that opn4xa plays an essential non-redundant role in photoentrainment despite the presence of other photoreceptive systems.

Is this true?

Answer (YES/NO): NO